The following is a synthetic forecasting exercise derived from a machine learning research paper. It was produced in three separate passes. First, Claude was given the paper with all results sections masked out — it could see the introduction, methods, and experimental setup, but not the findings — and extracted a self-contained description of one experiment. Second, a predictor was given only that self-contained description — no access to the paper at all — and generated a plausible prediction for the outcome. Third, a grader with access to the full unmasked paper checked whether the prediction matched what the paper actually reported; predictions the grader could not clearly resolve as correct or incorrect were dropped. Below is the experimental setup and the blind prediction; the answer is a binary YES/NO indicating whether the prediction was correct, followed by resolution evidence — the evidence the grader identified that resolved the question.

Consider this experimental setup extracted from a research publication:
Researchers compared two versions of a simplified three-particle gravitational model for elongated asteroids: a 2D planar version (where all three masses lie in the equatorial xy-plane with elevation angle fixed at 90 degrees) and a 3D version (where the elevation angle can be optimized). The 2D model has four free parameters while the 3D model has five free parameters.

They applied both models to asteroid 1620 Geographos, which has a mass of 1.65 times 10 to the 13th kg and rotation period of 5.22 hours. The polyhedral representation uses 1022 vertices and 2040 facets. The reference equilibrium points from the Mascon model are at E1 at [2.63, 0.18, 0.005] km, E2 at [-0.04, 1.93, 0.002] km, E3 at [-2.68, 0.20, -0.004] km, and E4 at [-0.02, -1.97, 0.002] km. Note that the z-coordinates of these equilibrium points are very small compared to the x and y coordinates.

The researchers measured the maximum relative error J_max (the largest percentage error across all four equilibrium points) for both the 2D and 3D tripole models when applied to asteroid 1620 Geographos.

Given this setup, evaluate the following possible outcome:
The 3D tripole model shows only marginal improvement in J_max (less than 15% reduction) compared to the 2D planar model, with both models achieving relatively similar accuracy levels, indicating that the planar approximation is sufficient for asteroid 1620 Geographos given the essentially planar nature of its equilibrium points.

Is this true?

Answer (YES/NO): NO